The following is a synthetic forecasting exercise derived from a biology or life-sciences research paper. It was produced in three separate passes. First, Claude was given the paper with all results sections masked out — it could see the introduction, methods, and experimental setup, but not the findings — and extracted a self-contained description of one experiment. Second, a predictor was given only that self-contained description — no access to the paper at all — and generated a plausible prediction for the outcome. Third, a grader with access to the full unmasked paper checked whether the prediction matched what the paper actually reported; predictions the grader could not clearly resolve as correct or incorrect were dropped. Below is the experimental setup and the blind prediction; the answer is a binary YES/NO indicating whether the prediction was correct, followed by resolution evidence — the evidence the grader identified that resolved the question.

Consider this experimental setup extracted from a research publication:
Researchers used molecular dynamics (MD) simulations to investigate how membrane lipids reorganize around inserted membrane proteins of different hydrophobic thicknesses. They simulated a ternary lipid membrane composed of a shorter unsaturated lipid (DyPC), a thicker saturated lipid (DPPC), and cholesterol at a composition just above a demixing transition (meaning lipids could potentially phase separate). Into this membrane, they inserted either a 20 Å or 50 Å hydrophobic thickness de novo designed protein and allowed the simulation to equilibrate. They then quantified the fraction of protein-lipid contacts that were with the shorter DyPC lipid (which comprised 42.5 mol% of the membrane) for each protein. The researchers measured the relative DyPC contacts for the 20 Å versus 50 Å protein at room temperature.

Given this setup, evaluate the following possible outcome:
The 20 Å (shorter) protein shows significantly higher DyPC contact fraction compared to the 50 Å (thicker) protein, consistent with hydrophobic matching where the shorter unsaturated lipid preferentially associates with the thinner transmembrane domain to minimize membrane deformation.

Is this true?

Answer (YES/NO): YES